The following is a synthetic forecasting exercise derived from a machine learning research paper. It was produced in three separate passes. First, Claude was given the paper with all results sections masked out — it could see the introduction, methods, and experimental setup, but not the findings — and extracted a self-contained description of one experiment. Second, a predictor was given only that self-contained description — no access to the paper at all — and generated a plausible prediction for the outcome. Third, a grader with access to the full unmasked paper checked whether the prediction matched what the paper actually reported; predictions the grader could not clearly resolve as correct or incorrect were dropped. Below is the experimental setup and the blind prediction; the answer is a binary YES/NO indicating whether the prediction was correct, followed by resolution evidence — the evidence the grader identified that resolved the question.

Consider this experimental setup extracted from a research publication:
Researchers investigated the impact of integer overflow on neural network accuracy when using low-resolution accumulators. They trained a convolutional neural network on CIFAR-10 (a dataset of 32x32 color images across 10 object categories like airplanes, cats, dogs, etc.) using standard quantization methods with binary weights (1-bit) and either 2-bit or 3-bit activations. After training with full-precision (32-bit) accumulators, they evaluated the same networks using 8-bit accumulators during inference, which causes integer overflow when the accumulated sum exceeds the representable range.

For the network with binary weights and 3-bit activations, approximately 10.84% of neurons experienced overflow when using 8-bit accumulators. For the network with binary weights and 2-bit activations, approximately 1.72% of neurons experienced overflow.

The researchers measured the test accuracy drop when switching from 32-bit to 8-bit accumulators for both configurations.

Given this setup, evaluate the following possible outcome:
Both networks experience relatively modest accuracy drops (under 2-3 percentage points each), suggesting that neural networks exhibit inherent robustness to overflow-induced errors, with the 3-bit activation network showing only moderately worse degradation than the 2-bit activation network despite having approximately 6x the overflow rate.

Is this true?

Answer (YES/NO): NO